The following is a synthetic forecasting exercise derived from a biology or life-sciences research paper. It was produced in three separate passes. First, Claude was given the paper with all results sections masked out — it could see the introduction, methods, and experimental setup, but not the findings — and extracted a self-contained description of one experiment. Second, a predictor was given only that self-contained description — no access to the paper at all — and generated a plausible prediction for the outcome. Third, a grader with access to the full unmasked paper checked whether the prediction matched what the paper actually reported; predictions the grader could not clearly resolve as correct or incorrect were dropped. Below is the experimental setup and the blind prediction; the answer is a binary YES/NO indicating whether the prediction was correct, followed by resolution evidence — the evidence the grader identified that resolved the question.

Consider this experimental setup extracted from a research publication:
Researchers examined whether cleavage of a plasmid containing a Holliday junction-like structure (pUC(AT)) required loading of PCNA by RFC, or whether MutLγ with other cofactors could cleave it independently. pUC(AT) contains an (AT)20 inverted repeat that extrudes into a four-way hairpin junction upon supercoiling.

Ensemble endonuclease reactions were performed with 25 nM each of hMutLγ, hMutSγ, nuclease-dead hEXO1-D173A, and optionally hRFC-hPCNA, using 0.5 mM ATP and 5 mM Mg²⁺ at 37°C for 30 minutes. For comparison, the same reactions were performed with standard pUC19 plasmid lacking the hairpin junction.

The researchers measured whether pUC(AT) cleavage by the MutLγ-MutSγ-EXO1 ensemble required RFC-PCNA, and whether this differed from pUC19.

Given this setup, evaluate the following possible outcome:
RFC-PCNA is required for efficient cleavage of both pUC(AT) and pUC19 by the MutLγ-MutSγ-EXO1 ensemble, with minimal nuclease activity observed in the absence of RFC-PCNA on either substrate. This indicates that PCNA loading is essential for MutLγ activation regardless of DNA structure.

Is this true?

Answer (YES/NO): NO